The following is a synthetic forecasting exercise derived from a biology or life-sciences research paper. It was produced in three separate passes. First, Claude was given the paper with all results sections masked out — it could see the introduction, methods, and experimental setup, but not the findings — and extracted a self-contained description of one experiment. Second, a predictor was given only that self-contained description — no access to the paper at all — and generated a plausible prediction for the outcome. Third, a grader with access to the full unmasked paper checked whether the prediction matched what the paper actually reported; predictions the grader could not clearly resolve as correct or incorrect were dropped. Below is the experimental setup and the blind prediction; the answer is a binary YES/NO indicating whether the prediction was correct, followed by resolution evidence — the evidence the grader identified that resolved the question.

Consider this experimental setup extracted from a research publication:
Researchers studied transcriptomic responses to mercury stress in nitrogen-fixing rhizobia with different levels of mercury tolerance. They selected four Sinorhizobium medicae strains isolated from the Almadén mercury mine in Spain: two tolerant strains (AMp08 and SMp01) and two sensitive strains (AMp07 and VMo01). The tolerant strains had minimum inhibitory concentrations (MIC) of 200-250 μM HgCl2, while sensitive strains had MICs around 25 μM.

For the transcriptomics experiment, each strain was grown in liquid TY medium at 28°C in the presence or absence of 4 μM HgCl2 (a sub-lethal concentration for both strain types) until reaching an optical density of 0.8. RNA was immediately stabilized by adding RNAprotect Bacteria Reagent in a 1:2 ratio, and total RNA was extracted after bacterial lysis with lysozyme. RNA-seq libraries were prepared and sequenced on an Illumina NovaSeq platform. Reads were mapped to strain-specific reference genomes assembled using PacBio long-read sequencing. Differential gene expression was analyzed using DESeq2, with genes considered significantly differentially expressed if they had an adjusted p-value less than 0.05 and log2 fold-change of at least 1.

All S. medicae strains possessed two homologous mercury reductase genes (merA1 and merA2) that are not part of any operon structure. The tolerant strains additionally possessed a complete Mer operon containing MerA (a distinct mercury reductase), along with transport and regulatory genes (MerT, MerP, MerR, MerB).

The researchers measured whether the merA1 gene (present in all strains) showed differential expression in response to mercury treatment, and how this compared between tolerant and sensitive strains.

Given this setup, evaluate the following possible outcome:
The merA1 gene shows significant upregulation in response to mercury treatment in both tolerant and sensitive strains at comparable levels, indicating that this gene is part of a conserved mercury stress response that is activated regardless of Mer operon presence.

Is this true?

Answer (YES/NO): NO